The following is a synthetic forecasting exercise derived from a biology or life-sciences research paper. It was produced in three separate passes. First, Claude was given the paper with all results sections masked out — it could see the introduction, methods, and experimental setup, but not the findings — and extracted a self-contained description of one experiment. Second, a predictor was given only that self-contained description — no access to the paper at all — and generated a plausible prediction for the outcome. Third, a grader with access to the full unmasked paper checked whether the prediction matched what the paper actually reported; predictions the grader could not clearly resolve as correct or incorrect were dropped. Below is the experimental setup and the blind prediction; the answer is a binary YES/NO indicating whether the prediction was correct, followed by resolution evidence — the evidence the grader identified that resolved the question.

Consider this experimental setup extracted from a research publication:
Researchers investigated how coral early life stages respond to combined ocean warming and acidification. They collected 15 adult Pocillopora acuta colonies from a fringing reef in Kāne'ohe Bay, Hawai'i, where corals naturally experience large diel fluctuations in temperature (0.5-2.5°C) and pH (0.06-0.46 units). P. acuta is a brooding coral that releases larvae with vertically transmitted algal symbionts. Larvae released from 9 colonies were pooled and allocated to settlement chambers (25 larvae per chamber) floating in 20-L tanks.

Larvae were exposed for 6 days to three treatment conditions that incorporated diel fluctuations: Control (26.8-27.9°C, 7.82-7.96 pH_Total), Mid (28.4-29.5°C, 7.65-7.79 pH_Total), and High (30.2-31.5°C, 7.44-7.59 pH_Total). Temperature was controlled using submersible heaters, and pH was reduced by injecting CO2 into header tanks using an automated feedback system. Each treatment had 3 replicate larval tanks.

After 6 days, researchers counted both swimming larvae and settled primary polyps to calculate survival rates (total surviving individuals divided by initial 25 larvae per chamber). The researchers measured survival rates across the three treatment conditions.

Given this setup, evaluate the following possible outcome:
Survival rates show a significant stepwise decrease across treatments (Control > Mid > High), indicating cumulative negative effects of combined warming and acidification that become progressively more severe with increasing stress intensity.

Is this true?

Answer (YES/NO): NO